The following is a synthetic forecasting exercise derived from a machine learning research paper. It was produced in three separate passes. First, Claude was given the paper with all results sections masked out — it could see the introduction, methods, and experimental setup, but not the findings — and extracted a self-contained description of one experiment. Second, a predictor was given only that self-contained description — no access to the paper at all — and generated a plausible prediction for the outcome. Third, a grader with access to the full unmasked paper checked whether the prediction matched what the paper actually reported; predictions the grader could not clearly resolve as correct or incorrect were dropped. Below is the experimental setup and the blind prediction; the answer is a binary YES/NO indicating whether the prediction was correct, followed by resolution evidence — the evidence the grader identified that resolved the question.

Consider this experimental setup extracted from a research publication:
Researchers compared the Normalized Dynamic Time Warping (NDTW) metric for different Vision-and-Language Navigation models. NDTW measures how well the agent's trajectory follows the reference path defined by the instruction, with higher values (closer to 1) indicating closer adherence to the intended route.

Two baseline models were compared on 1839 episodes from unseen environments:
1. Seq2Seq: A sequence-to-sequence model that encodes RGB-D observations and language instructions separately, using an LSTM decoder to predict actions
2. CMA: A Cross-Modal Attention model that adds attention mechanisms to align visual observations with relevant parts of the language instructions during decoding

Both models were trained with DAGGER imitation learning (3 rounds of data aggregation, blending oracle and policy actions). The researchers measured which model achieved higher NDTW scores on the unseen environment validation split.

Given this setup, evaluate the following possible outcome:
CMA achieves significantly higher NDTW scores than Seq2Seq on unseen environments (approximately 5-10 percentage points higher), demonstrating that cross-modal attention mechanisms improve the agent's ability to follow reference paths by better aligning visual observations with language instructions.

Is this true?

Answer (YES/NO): NO